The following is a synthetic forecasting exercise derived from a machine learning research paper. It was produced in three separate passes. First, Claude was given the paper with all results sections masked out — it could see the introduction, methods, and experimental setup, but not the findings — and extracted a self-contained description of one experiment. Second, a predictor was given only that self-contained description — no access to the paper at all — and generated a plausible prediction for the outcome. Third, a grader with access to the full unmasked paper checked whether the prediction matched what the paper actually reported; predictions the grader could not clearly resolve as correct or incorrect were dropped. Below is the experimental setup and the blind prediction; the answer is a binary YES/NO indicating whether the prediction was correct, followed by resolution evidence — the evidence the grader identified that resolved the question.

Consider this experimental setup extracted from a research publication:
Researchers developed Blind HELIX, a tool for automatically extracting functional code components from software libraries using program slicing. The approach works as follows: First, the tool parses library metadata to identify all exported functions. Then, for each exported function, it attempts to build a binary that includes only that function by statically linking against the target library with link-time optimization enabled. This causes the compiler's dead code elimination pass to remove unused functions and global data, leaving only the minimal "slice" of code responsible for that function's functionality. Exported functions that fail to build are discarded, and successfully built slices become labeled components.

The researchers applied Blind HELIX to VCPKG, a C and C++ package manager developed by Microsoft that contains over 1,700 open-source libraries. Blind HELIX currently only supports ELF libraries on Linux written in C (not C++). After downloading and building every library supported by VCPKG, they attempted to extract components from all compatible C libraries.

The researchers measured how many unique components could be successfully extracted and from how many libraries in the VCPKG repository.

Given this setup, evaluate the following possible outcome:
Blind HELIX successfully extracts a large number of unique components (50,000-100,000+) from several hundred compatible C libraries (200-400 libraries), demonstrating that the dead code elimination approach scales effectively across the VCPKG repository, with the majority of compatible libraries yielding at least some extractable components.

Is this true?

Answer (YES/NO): NO